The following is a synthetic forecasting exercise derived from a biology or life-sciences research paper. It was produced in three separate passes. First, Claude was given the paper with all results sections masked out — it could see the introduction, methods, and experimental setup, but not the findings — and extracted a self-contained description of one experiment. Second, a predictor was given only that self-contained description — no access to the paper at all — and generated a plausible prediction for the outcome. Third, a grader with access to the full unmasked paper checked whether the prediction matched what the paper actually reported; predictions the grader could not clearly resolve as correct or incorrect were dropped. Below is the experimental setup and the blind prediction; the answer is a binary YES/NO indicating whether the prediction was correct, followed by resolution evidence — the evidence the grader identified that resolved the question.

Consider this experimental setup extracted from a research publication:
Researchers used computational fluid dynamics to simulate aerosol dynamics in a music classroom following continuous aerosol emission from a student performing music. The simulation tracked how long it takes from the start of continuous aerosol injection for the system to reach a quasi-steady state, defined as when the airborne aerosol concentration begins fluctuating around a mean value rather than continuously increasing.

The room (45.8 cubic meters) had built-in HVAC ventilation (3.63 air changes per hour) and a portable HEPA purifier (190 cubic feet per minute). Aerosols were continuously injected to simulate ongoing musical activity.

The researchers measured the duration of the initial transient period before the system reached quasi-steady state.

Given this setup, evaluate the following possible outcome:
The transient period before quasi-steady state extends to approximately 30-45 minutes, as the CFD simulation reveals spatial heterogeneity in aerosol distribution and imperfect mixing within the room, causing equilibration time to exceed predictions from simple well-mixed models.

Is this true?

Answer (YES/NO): NO